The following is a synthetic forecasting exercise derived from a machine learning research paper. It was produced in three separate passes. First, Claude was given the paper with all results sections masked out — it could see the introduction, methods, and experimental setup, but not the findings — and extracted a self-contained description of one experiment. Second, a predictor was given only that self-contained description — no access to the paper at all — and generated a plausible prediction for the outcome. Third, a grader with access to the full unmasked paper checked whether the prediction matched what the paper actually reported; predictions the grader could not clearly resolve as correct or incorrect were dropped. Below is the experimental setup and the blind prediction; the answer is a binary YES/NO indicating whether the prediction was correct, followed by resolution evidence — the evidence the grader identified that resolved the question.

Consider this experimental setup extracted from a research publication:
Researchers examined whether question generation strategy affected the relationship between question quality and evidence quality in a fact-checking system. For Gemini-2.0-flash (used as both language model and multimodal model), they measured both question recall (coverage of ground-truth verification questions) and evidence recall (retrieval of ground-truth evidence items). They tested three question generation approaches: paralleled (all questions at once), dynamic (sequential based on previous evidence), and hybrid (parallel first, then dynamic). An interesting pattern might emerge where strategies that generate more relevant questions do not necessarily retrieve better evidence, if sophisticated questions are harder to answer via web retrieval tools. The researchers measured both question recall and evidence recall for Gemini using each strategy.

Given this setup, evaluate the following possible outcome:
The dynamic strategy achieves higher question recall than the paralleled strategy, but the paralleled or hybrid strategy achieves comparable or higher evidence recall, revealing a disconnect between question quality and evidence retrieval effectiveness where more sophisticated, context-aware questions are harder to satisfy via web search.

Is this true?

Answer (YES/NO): NO